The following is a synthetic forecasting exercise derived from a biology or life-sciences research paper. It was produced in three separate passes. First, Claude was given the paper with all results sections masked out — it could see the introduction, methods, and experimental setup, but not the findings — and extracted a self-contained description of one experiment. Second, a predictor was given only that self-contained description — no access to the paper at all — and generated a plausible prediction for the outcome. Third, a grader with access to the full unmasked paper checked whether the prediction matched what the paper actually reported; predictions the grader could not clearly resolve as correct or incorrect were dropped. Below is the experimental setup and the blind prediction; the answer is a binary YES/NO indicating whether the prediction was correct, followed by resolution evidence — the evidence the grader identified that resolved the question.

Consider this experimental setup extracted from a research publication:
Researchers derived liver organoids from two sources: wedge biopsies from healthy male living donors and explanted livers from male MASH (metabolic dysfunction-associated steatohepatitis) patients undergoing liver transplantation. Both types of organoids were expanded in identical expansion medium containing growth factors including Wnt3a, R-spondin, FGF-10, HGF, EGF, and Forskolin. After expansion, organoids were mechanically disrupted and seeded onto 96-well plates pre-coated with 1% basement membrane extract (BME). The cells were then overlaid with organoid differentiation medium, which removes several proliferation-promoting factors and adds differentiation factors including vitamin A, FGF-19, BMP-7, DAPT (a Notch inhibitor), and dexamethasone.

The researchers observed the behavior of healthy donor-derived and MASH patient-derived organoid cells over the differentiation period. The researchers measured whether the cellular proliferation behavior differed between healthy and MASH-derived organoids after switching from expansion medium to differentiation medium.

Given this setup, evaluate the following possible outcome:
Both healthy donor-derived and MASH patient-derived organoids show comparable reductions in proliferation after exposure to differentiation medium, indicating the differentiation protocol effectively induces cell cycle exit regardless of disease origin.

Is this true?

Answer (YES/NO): NO